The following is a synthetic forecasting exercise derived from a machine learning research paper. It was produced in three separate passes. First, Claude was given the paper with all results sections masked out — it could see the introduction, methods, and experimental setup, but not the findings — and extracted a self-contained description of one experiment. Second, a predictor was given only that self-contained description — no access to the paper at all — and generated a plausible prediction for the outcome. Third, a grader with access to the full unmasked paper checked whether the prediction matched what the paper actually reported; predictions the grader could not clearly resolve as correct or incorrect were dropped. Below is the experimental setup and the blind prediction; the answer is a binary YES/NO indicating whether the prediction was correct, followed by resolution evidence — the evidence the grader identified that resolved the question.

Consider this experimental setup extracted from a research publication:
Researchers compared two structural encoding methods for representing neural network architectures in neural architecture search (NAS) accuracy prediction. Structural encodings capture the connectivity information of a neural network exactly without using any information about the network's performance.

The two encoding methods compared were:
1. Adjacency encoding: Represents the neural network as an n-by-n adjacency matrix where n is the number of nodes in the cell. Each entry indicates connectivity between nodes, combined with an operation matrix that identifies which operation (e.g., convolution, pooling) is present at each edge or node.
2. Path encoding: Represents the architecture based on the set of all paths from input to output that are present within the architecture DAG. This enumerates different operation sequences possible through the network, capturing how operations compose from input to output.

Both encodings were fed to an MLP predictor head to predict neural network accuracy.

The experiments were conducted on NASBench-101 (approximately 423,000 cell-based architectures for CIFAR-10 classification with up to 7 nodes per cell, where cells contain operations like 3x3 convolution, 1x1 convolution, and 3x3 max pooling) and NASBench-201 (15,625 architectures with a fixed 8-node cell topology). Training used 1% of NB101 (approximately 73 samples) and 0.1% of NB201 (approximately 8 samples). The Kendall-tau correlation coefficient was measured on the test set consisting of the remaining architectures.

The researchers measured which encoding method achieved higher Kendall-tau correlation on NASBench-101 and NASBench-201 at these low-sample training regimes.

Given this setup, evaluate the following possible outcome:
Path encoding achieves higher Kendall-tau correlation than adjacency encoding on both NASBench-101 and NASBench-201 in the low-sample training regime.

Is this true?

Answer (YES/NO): YES